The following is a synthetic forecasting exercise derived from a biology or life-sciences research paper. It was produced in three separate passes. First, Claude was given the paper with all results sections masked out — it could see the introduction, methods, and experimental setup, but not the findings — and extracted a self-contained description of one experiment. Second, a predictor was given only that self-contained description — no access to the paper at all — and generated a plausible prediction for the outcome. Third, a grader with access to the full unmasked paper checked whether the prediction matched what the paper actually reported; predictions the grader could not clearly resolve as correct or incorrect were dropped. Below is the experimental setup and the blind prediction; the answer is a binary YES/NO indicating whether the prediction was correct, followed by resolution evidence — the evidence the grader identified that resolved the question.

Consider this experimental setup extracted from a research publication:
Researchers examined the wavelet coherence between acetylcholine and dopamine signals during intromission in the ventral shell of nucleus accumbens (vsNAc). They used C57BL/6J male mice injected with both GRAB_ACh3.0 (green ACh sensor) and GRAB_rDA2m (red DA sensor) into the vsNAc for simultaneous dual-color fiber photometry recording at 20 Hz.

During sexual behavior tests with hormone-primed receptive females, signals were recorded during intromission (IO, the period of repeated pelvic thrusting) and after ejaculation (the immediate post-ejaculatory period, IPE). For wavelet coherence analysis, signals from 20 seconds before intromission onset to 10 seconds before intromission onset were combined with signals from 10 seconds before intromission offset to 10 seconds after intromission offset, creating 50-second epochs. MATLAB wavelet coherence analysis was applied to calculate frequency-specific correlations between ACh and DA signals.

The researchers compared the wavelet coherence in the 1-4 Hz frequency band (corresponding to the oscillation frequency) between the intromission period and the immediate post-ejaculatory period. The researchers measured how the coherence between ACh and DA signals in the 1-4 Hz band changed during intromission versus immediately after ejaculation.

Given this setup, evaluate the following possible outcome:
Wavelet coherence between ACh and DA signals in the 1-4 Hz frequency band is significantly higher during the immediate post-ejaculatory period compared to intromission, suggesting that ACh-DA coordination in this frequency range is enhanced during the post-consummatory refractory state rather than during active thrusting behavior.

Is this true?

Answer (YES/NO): NO